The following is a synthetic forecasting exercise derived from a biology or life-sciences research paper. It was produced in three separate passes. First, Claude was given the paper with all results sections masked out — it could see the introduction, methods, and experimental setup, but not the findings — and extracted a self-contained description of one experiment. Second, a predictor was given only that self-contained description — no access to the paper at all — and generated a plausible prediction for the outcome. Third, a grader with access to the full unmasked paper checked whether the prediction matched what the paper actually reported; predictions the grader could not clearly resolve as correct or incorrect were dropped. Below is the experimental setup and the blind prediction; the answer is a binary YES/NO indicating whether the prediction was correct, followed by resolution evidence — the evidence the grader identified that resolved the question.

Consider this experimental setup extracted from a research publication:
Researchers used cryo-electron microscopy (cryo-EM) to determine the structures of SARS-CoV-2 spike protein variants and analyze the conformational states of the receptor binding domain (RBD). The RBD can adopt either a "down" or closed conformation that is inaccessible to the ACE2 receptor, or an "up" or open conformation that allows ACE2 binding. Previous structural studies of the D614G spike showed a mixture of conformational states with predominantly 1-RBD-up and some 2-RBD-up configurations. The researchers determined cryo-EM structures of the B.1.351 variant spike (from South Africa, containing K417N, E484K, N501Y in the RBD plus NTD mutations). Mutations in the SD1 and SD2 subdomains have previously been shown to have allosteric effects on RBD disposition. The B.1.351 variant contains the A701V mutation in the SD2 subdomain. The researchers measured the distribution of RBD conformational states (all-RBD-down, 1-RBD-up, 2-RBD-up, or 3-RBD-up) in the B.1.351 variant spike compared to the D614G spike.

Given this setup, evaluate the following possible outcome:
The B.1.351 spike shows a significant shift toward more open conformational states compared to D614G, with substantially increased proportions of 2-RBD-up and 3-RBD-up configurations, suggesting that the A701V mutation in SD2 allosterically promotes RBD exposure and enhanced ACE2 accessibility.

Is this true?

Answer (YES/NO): NO